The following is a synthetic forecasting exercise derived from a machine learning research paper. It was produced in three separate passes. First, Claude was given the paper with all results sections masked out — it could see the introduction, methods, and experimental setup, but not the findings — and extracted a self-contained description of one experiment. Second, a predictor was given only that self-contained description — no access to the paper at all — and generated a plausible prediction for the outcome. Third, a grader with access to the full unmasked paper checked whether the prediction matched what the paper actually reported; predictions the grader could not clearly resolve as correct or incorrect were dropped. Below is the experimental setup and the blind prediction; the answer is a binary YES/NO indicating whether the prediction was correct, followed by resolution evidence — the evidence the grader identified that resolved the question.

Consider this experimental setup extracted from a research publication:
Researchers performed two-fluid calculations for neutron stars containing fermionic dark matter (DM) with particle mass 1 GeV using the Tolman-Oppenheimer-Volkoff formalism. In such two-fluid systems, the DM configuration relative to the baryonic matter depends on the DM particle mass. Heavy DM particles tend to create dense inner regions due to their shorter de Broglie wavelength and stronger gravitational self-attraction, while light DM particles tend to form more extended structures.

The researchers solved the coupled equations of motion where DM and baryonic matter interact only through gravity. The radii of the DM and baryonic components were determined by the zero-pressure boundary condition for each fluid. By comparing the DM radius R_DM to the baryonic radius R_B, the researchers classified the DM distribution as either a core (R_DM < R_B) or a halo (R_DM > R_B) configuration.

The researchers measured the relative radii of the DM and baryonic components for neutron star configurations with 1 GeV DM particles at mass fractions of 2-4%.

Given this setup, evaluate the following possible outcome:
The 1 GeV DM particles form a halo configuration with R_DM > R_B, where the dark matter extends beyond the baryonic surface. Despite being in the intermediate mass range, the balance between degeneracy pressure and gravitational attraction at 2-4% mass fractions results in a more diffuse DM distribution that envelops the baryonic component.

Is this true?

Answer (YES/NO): NO